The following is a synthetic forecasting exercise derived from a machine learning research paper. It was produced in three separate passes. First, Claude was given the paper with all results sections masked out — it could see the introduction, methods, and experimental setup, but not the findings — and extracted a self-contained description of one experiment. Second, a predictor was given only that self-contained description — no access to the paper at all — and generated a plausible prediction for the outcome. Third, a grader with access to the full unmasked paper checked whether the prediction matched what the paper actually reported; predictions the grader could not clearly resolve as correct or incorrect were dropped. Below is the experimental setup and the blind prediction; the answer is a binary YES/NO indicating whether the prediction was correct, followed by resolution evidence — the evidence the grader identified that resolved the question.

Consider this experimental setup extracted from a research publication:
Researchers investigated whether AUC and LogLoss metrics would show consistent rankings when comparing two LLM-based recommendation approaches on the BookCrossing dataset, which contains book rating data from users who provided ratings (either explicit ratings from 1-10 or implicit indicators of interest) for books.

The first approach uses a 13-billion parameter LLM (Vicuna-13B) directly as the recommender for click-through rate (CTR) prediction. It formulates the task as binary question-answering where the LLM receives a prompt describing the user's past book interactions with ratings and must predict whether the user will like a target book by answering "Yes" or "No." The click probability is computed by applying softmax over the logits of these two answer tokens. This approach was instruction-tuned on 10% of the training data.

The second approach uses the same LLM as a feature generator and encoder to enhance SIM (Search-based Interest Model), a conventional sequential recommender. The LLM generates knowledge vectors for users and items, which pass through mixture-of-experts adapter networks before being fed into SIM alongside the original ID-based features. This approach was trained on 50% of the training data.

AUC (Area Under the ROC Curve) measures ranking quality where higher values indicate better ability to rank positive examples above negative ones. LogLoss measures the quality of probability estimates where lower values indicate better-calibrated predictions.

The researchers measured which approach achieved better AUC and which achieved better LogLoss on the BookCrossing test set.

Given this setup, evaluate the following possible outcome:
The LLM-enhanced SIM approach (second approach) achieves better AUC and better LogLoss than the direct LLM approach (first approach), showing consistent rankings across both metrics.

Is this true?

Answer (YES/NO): NO